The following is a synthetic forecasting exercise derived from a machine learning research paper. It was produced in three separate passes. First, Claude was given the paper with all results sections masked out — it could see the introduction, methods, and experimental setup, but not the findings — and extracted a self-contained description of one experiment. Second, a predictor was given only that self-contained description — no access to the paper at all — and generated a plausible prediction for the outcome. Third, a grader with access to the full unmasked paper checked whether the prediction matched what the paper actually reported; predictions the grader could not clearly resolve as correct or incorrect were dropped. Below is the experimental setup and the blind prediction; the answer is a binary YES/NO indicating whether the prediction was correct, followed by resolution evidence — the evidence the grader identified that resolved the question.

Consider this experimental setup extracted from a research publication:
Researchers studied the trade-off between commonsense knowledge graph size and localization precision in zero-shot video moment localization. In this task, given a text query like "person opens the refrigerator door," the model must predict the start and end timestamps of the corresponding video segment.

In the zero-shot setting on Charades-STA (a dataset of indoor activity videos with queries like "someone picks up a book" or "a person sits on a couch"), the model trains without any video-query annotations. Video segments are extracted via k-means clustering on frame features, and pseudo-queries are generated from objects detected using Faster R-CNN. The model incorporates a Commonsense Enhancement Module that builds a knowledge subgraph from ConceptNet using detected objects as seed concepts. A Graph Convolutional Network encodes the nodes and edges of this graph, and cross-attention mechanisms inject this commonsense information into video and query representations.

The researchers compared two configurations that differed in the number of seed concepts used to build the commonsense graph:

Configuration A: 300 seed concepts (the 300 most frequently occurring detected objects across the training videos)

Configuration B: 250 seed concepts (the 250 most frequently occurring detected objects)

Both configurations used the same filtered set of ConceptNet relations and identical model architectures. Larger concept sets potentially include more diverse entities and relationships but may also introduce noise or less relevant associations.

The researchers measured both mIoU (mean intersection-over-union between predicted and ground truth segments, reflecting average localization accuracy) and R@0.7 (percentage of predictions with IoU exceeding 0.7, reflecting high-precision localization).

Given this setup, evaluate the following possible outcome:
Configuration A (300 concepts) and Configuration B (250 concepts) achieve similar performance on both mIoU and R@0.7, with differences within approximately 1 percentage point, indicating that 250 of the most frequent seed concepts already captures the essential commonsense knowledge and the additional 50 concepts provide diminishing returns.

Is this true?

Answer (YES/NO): NO